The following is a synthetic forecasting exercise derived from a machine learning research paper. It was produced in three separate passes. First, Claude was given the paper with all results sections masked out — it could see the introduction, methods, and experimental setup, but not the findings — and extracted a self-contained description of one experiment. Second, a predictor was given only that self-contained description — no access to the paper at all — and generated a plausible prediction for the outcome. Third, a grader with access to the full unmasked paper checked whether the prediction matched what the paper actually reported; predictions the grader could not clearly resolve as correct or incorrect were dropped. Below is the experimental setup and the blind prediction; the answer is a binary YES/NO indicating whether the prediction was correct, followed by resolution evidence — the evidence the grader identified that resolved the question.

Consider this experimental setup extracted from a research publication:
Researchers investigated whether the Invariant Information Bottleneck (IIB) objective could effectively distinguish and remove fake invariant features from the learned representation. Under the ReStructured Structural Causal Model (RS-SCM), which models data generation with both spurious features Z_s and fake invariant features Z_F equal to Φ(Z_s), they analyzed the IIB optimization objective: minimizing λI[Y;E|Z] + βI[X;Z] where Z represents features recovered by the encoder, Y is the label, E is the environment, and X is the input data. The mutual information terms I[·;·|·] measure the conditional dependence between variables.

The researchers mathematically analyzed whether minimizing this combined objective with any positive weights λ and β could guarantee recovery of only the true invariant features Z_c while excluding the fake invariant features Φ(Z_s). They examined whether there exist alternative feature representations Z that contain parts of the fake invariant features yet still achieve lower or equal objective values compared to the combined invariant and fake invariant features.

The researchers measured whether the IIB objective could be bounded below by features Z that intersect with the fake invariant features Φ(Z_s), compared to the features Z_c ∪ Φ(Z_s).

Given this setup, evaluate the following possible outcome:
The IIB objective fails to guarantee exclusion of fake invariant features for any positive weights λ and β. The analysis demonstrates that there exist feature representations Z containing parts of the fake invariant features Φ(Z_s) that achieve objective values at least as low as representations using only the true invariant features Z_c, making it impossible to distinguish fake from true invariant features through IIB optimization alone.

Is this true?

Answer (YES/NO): YES